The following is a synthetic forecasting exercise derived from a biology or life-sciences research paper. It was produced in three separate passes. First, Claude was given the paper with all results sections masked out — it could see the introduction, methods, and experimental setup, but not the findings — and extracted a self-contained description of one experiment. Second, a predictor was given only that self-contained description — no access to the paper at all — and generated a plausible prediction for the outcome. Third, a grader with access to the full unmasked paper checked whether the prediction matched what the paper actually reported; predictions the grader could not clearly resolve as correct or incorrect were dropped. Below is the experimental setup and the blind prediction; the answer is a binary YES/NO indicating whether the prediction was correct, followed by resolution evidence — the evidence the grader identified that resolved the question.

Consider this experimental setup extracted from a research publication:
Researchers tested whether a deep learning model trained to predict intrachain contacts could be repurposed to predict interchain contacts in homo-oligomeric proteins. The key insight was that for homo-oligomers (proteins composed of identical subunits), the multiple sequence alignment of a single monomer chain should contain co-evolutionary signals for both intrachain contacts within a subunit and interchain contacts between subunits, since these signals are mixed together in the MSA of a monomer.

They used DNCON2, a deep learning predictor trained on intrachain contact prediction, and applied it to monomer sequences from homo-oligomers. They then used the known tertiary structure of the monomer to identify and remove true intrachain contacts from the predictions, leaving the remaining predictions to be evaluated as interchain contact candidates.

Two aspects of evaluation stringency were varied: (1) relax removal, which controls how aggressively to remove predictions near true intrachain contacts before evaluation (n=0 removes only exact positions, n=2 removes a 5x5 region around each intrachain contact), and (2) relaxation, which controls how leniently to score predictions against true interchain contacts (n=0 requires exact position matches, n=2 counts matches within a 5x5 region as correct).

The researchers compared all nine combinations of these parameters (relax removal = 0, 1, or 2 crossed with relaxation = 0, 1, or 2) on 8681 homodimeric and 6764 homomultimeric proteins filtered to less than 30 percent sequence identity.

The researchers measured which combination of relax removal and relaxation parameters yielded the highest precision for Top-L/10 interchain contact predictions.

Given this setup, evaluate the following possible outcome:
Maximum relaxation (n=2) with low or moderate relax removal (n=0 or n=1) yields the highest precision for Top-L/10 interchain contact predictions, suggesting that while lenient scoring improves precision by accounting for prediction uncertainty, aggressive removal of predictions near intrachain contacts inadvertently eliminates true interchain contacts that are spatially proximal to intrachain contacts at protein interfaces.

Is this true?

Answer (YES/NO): NO